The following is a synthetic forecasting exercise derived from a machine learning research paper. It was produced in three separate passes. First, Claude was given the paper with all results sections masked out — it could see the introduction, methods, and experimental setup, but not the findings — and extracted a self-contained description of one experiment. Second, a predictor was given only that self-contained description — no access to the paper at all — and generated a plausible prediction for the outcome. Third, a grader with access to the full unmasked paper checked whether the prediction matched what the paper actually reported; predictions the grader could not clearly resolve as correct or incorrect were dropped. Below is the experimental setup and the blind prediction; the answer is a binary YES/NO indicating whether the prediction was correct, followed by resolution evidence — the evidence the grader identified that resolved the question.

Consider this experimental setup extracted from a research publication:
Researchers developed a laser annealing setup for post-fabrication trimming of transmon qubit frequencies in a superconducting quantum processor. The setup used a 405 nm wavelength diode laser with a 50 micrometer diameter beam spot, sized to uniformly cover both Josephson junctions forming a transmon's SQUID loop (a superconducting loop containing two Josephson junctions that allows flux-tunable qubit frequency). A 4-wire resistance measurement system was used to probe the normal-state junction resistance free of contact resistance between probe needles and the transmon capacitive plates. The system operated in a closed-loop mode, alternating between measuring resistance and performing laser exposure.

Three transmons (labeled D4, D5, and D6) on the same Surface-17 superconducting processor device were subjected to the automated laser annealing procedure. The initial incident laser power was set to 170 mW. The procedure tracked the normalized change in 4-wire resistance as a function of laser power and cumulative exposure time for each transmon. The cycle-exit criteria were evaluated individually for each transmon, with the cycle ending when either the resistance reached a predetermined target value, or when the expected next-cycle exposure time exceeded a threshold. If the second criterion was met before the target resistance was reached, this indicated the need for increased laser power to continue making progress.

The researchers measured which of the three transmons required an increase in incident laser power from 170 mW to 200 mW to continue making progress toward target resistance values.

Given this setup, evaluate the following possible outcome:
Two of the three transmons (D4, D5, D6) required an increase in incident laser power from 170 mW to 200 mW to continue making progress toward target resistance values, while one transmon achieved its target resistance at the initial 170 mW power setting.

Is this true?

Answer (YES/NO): NO